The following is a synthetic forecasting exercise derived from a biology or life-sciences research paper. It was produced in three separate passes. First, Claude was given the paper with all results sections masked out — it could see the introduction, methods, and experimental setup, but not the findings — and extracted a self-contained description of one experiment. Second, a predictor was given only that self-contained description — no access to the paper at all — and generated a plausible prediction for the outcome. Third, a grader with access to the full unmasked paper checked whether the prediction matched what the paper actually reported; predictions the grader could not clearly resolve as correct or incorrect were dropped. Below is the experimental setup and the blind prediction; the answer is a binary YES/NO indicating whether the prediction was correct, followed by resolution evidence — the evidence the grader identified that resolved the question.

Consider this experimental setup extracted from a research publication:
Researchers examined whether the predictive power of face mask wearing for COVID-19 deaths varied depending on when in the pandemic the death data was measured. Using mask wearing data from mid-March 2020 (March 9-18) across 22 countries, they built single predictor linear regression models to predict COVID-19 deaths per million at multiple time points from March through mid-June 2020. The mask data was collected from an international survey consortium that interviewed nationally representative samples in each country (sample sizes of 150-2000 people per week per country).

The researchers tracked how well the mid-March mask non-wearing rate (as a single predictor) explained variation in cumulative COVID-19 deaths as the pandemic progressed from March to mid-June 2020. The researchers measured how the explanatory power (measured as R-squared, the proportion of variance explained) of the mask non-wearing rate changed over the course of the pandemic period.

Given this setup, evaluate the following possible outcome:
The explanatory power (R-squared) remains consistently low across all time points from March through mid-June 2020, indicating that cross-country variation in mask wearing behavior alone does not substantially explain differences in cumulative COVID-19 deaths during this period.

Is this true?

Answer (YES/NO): NO